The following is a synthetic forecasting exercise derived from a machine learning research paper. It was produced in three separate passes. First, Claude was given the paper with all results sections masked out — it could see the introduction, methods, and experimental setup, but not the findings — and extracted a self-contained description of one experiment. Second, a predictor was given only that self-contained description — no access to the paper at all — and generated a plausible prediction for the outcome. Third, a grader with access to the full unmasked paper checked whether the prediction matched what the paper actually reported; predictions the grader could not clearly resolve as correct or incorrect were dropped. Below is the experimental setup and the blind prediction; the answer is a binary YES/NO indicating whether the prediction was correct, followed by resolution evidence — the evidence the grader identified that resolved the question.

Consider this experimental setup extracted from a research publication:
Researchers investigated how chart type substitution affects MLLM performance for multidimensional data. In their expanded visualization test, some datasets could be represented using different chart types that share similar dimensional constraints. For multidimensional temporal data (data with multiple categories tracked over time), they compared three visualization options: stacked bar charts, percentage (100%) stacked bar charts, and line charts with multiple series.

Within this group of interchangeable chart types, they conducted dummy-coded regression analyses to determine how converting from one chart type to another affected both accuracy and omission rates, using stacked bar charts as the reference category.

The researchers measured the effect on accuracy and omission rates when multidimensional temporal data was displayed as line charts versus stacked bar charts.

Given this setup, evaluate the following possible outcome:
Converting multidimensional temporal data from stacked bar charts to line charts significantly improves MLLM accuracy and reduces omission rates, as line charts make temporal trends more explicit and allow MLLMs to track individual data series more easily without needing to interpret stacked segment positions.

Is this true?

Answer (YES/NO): YES